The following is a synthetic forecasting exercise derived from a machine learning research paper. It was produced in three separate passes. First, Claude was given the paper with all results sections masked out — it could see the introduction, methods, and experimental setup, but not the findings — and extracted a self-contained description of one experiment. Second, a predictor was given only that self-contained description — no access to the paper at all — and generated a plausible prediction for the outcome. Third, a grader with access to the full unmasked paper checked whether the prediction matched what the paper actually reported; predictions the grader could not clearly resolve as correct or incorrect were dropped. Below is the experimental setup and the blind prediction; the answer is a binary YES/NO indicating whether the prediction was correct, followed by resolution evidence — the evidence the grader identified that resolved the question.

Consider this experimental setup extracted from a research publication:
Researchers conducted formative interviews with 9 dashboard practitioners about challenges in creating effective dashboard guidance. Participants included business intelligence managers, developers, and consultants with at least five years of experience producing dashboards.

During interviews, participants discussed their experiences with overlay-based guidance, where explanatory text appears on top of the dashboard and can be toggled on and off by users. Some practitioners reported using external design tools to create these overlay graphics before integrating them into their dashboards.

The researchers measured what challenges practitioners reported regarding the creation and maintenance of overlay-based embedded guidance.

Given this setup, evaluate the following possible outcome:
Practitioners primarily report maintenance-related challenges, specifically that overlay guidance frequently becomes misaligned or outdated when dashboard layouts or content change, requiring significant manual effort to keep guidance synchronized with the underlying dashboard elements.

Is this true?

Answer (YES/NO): YES